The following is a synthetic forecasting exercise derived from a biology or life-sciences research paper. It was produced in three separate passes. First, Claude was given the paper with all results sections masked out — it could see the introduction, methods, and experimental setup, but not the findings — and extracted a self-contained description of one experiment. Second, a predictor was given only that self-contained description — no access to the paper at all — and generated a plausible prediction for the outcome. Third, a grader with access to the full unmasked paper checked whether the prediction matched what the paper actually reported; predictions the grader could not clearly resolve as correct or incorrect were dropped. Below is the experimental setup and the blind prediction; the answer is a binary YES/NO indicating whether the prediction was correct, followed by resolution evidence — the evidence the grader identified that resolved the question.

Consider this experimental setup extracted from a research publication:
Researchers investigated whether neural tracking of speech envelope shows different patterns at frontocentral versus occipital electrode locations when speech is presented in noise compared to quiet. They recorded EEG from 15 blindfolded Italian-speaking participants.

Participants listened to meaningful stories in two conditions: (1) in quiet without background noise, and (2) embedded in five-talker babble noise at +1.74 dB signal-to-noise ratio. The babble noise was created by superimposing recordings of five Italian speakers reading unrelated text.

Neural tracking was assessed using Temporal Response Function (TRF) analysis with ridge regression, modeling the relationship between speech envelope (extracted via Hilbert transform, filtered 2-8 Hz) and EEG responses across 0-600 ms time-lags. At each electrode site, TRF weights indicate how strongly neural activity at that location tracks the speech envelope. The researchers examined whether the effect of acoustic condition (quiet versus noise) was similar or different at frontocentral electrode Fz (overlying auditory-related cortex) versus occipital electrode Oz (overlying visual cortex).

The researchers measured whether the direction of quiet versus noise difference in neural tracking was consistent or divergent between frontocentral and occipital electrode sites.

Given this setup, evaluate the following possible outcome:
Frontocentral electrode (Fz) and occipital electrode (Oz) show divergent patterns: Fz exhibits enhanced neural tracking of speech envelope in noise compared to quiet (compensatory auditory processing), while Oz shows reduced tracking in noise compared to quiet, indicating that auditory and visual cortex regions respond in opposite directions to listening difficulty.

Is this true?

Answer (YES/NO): YES